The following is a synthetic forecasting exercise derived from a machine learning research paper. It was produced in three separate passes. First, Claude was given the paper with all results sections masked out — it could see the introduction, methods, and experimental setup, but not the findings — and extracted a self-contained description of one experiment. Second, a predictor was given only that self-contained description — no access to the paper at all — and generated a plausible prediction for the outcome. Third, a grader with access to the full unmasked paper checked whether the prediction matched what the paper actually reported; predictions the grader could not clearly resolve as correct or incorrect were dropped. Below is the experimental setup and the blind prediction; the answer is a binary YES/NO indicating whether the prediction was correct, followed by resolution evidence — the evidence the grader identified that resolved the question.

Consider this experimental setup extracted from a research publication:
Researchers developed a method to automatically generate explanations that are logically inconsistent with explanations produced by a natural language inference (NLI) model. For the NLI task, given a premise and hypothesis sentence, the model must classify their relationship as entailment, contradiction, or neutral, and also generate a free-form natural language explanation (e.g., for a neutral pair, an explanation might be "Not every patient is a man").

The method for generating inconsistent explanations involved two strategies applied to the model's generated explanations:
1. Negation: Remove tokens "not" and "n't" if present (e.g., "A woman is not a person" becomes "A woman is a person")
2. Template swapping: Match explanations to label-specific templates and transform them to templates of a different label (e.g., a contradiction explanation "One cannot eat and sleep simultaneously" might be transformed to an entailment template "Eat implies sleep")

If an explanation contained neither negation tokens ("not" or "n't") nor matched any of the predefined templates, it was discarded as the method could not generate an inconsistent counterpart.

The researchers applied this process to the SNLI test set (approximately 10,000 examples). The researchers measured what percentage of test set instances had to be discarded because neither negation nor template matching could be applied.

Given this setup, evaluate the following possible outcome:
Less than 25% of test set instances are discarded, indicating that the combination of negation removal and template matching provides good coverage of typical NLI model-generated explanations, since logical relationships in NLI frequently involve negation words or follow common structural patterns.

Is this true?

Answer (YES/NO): YES